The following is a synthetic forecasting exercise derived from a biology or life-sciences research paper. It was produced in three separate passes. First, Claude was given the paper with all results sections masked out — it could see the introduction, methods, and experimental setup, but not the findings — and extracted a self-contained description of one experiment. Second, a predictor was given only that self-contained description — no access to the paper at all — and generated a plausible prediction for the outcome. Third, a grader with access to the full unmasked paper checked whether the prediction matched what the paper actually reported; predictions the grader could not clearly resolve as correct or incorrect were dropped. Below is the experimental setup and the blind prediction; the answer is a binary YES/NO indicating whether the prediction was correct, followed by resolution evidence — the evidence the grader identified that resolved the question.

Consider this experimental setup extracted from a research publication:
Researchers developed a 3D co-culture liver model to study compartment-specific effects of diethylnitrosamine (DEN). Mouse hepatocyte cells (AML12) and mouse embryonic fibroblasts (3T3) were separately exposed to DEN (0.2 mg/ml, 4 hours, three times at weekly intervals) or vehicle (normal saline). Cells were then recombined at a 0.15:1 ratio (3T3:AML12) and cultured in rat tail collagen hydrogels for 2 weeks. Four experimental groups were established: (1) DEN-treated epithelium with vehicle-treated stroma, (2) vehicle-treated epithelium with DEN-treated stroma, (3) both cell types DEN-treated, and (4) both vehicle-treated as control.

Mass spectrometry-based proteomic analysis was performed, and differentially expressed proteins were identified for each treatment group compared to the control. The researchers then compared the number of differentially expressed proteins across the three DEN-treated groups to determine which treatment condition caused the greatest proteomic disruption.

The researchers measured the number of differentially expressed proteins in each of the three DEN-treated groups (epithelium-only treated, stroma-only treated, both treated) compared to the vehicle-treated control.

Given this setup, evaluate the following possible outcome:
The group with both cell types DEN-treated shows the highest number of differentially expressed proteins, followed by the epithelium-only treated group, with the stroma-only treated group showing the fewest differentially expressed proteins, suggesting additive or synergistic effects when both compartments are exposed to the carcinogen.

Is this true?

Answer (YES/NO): NO